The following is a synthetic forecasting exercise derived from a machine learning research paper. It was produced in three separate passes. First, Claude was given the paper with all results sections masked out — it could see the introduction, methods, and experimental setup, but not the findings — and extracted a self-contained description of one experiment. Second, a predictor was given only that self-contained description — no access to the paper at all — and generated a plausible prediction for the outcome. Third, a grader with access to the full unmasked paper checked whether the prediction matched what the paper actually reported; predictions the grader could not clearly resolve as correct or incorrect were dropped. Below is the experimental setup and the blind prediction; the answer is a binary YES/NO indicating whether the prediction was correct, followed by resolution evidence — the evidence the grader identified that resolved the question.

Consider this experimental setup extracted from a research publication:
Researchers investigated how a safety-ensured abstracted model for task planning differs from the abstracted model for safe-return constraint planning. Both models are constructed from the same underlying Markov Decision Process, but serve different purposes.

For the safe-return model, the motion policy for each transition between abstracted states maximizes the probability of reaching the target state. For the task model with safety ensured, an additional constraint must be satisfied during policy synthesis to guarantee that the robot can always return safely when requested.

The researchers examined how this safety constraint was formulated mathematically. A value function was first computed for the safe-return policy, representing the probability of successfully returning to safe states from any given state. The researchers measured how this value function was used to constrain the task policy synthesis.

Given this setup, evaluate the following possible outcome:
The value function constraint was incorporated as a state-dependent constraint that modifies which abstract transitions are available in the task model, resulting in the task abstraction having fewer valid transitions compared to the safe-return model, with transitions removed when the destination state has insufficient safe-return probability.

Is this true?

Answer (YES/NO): NO